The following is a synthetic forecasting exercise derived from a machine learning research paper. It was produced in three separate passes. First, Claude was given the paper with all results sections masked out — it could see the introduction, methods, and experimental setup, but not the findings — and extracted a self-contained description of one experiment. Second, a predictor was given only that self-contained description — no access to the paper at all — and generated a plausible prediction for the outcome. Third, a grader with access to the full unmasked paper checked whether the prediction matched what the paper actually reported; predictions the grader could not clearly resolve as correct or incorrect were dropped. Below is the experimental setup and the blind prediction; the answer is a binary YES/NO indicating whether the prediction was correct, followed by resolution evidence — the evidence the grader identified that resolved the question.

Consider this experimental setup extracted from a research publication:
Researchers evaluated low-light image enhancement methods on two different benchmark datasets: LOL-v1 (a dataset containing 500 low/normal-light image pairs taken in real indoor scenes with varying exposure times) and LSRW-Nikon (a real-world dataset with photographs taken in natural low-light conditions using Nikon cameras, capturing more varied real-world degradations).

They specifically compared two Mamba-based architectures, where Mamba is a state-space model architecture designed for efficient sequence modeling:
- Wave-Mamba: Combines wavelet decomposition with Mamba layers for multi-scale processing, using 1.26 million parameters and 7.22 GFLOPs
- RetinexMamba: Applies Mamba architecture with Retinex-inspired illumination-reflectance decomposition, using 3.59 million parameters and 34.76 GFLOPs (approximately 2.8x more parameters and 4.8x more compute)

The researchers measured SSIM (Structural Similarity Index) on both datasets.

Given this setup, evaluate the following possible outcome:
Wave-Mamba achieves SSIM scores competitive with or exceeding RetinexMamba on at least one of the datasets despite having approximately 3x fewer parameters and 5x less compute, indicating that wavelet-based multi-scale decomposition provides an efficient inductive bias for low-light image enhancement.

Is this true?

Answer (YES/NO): YES